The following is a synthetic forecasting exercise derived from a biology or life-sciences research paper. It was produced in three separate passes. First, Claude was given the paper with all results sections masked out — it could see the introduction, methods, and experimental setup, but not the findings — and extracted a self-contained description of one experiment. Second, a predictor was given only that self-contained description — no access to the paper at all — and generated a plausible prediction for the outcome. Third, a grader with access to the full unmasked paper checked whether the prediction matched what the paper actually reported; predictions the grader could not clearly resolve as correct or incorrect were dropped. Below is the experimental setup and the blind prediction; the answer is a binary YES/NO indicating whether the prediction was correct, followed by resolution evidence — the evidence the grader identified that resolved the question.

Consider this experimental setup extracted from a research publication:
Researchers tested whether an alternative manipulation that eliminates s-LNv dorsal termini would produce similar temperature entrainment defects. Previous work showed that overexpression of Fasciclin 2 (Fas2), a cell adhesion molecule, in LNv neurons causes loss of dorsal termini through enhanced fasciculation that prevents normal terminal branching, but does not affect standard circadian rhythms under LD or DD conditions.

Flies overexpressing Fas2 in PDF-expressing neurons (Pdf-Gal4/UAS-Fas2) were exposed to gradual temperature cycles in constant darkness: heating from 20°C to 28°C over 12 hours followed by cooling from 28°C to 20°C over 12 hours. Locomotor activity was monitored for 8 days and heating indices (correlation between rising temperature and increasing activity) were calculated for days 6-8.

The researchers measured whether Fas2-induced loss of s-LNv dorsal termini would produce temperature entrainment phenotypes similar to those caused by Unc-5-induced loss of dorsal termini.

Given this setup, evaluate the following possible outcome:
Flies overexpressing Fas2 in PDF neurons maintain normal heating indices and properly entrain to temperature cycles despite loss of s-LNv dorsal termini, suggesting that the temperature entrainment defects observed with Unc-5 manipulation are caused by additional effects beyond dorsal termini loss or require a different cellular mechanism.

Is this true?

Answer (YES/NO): NO